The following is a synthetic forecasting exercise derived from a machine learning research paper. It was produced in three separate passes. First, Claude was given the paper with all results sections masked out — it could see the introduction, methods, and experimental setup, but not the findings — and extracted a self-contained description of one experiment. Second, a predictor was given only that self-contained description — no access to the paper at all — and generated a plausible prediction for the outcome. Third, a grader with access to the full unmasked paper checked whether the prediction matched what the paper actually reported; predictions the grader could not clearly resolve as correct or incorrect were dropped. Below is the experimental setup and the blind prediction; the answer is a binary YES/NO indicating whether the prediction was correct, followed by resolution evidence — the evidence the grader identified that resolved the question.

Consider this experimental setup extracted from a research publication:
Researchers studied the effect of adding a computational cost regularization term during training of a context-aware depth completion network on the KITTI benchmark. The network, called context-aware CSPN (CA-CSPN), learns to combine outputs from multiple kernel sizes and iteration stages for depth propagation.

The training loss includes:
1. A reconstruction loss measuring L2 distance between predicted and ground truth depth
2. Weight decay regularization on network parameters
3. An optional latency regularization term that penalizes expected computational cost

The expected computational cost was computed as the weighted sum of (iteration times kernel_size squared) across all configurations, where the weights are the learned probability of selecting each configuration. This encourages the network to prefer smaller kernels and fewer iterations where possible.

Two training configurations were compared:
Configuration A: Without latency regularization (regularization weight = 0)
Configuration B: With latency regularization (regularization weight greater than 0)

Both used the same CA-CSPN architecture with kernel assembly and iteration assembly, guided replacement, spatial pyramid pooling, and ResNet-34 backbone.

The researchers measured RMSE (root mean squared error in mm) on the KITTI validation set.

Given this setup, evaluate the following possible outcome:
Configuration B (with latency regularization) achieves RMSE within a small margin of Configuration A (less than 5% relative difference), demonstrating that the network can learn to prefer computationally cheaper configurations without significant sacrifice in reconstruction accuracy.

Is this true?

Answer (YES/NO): NO